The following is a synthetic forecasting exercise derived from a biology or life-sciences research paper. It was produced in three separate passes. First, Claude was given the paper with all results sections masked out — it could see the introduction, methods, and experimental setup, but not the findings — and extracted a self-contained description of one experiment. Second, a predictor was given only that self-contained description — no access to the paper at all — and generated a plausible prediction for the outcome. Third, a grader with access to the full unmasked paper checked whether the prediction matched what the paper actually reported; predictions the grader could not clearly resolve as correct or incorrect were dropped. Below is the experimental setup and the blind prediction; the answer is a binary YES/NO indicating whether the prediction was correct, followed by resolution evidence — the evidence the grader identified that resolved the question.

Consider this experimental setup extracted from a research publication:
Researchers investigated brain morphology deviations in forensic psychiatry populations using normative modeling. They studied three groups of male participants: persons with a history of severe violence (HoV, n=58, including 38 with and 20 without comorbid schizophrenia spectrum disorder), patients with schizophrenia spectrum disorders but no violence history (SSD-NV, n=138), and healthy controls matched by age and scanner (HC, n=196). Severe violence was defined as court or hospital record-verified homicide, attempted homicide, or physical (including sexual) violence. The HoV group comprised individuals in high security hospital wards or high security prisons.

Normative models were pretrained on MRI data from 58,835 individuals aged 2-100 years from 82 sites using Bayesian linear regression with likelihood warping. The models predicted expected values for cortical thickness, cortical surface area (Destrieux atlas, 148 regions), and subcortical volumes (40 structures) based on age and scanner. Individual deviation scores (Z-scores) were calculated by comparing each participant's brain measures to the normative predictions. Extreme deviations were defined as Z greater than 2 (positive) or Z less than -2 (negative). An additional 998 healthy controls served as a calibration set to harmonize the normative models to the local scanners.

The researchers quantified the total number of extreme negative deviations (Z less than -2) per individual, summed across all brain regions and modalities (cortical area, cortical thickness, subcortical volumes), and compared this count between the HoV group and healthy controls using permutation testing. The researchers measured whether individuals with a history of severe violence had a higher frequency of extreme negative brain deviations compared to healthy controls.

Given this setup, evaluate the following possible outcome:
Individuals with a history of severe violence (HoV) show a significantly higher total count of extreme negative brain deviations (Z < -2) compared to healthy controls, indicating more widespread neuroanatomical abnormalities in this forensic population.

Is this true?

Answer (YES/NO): YES